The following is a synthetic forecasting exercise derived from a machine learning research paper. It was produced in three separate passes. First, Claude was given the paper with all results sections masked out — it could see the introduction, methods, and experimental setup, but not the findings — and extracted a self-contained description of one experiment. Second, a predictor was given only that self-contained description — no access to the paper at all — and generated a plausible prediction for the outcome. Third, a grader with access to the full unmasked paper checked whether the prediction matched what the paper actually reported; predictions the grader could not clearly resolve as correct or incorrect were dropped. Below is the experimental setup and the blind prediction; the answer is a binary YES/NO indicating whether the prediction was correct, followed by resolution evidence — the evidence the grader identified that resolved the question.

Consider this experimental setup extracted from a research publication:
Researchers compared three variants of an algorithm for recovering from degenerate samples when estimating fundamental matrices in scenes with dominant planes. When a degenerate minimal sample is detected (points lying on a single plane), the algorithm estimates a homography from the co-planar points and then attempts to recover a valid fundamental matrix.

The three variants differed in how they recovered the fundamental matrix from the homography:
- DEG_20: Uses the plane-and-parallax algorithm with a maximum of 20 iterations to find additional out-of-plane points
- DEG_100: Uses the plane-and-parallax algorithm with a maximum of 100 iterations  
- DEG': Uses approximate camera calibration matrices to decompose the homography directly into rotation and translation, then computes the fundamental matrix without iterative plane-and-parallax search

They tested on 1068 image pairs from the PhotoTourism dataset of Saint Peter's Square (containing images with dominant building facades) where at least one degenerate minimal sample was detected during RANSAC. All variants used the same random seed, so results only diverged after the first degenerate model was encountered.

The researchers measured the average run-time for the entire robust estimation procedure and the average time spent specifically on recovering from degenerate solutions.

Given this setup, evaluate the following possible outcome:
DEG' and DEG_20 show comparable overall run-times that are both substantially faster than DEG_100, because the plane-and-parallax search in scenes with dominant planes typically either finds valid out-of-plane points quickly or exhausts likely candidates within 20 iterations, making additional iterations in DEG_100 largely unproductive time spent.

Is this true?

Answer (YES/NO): NO